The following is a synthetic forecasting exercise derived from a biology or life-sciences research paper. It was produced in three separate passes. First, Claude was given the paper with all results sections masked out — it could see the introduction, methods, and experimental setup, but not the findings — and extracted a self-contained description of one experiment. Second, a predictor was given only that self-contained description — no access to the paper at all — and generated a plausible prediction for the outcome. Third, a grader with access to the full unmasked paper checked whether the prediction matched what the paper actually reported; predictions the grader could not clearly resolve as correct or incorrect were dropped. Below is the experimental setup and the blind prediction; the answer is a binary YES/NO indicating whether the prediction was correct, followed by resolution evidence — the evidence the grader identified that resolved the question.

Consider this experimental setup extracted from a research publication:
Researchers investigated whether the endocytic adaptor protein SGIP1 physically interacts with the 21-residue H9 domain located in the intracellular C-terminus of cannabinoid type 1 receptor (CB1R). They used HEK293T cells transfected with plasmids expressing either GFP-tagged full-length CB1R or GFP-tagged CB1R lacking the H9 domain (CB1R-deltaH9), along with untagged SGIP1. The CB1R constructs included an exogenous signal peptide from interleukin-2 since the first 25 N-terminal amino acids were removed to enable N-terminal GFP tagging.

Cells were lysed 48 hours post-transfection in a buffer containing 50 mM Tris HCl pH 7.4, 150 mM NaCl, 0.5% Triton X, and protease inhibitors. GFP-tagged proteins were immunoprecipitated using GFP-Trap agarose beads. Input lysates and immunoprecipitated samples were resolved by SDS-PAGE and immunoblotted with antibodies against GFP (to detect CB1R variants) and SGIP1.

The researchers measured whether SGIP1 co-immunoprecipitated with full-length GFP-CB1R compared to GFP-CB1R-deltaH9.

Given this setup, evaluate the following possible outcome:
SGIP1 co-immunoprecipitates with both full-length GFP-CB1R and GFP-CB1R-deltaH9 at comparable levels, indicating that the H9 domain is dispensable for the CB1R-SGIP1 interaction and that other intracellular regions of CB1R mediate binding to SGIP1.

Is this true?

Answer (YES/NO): NO